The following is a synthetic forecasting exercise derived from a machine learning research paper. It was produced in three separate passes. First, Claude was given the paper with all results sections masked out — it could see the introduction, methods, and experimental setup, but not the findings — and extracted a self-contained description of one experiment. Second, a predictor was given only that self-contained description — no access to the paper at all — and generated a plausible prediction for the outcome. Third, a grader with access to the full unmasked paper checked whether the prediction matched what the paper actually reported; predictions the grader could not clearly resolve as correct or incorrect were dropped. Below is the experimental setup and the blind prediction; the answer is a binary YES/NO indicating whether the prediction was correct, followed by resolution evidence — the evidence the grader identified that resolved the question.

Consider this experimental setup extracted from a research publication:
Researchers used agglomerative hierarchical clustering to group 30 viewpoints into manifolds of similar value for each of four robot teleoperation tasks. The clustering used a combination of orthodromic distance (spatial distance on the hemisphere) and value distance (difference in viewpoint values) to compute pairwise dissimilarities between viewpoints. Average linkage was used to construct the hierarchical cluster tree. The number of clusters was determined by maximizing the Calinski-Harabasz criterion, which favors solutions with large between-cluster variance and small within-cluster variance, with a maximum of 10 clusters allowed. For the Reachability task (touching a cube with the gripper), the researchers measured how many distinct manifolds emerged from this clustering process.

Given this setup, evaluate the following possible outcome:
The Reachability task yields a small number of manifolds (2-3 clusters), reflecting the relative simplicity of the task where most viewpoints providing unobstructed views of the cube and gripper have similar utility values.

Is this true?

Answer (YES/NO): YES